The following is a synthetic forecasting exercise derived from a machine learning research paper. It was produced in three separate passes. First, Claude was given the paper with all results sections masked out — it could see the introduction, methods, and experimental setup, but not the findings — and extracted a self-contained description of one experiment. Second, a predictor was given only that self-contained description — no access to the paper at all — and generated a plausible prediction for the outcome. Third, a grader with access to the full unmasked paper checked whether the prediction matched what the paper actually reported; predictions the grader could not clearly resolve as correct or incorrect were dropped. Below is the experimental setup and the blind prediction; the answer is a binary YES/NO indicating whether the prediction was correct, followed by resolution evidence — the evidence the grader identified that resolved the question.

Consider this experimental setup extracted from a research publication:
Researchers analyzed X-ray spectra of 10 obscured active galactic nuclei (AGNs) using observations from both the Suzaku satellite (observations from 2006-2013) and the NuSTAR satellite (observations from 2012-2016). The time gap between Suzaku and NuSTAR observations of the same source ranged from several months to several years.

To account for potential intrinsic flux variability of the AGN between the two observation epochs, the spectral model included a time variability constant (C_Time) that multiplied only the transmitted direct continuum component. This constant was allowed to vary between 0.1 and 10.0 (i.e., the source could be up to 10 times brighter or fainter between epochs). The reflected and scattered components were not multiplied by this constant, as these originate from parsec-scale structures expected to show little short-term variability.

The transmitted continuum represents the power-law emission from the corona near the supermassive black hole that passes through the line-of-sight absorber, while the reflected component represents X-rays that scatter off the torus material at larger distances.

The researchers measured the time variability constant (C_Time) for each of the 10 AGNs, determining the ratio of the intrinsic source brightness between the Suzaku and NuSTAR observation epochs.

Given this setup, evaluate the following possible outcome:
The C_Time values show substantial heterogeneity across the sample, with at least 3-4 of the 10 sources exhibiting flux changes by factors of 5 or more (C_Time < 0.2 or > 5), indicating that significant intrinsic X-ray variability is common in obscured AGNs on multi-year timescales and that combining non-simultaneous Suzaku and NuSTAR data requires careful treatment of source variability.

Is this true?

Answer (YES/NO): NO